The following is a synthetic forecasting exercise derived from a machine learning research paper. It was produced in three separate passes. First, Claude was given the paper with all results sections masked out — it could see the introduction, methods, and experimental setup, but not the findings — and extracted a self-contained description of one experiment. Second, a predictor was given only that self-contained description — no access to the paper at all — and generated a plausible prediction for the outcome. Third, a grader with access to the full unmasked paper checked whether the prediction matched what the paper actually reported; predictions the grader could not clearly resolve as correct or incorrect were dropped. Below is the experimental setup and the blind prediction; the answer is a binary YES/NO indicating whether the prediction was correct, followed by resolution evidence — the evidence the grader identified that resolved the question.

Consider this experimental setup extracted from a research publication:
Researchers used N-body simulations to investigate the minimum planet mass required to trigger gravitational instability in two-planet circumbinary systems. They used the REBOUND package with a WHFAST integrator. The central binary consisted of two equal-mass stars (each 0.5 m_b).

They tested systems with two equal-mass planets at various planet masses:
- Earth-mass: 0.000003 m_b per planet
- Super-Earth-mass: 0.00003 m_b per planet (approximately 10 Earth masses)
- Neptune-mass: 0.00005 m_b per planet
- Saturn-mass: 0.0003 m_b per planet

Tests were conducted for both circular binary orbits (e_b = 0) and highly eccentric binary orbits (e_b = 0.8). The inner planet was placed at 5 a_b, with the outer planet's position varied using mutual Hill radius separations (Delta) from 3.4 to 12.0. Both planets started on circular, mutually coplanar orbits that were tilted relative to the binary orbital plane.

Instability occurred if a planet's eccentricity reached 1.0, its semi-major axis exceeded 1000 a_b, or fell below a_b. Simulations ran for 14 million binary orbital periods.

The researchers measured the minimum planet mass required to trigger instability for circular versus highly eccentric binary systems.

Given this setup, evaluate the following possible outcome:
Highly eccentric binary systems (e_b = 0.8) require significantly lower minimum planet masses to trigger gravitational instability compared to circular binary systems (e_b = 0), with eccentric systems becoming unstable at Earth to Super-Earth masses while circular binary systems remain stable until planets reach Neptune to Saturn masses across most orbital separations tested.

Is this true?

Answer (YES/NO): NO